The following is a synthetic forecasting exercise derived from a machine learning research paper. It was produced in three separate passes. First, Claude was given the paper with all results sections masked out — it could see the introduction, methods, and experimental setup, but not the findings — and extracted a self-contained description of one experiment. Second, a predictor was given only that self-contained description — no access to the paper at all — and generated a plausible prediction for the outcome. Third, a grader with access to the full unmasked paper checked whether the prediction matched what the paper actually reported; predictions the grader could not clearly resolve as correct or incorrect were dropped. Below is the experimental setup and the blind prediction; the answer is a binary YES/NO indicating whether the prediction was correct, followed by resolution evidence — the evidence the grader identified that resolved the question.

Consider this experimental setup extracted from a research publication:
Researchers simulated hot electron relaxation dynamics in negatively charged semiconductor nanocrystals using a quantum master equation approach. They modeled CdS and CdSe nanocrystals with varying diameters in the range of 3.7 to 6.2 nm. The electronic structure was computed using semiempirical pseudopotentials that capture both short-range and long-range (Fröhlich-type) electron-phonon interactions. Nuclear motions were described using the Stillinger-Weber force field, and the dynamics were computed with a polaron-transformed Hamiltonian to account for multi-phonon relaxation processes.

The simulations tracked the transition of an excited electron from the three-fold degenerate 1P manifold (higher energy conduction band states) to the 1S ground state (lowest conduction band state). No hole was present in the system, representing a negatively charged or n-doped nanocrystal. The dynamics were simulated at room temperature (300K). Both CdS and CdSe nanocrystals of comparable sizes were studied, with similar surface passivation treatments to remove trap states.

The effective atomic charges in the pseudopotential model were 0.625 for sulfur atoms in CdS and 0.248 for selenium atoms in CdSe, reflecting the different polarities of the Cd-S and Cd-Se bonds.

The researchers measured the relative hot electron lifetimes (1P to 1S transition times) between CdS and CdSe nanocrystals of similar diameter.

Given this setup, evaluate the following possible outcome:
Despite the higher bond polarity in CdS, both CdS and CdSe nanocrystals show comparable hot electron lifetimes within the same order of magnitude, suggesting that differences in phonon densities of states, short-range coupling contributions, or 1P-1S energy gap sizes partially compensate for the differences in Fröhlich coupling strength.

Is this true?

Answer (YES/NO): NO